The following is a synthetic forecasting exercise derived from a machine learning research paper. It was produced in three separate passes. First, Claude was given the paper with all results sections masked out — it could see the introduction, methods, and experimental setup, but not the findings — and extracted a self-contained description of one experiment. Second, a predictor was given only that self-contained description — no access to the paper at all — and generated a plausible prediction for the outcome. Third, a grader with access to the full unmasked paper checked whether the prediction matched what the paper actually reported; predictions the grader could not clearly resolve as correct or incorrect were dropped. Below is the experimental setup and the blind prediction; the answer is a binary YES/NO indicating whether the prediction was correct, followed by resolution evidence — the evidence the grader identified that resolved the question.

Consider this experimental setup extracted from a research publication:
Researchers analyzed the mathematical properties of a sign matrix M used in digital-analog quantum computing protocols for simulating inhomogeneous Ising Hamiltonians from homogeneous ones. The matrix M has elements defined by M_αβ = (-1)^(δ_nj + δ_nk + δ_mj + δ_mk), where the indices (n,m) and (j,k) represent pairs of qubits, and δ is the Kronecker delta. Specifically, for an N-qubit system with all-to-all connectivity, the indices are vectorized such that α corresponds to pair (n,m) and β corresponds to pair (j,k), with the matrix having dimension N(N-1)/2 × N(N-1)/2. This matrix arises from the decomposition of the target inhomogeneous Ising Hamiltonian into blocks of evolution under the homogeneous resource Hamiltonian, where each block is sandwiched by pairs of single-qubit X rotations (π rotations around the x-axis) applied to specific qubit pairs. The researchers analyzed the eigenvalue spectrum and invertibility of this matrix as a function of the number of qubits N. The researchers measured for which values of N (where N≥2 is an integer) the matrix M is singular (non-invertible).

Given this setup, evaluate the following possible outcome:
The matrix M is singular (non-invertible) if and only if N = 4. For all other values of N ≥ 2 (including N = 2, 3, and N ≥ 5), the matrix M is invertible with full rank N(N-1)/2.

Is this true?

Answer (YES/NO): YES